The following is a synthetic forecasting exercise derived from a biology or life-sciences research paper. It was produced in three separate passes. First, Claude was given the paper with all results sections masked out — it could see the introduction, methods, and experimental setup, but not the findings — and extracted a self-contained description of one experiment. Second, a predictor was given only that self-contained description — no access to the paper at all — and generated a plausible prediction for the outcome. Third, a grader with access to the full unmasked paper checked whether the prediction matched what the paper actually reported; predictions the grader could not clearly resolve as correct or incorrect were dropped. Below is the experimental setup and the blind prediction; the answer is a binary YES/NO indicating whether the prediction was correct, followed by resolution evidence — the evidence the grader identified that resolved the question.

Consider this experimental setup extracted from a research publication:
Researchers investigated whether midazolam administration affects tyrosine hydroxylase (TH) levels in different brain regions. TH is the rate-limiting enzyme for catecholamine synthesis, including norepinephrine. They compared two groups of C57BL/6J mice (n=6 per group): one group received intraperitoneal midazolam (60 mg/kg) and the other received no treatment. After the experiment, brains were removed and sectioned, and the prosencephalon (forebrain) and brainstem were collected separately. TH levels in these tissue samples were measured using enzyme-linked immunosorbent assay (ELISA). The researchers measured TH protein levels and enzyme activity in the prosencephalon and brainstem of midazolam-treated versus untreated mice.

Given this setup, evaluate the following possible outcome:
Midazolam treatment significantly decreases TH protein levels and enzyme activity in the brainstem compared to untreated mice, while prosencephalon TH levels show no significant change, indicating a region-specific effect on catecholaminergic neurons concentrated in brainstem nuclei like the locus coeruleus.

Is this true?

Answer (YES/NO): NO